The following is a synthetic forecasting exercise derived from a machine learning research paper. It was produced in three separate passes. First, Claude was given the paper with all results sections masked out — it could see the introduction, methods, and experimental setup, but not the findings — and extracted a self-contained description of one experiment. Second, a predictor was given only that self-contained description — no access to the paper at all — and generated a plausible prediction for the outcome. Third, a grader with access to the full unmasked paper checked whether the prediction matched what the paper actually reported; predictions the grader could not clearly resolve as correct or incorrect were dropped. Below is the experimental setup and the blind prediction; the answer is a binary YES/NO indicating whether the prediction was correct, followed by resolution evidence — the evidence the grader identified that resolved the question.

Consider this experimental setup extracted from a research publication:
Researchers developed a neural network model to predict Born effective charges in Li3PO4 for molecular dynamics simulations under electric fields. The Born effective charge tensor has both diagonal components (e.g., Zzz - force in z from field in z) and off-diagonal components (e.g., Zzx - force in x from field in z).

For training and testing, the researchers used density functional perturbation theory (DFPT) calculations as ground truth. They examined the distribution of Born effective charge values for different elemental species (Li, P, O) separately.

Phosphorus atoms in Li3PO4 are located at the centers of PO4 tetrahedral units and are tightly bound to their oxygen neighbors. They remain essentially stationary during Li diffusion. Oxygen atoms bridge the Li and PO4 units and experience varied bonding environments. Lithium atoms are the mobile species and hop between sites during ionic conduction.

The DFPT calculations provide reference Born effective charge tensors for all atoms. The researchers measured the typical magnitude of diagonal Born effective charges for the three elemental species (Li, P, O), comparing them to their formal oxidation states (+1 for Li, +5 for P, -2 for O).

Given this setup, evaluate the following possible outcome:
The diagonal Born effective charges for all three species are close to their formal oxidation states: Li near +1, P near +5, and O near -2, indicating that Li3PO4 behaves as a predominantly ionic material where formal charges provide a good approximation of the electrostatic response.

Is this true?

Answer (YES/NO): NO